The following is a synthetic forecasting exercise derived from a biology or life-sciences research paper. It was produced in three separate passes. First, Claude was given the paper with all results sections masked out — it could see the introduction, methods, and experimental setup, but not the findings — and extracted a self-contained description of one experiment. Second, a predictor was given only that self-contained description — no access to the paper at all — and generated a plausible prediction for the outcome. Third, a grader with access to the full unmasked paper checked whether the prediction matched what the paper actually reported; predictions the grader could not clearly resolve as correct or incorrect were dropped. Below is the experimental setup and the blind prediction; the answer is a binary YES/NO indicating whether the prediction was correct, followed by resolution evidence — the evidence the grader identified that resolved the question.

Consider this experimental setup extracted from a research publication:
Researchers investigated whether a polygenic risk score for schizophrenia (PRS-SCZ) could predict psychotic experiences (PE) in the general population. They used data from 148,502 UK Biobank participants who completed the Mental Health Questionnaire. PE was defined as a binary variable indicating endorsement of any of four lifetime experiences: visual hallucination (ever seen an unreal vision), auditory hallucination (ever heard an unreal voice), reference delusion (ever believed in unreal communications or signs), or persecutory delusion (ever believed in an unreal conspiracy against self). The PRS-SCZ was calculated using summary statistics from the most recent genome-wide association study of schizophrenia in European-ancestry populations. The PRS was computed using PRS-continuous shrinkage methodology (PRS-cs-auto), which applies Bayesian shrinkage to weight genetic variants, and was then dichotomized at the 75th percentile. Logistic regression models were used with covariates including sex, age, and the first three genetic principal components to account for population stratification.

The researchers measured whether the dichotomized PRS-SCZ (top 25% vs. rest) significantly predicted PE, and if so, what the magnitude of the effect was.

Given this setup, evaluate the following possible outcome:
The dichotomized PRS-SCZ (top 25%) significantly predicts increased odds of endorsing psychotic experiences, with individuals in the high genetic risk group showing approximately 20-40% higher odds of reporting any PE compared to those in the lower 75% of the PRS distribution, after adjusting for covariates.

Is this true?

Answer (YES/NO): NO